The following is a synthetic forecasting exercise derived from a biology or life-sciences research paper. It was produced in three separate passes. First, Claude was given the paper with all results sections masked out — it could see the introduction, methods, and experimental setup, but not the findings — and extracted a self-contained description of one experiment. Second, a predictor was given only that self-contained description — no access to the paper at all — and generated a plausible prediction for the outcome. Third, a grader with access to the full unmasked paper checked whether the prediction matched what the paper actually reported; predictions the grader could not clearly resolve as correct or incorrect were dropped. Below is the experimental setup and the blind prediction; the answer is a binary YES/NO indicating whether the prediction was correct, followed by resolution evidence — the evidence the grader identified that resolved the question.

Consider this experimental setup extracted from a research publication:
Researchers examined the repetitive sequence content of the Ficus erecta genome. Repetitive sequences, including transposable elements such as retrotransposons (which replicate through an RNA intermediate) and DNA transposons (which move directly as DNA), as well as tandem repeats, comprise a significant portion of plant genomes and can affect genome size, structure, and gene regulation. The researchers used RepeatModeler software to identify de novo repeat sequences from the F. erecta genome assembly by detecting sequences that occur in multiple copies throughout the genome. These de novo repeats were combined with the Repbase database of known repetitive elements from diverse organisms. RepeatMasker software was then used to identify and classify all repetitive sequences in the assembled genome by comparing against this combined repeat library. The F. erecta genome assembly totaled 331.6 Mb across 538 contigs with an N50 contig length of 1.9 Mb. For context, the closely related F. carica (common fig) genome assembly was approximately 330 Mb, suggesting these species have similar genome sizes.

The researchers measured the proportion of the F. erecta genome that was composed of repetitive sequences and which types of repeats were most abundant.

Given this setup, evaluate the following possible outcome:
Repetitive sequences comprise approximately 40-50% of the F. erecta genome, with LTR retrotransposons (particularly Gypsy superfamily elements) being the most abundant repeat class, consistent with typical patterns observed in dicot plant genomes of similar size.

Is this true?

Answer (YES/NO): YES